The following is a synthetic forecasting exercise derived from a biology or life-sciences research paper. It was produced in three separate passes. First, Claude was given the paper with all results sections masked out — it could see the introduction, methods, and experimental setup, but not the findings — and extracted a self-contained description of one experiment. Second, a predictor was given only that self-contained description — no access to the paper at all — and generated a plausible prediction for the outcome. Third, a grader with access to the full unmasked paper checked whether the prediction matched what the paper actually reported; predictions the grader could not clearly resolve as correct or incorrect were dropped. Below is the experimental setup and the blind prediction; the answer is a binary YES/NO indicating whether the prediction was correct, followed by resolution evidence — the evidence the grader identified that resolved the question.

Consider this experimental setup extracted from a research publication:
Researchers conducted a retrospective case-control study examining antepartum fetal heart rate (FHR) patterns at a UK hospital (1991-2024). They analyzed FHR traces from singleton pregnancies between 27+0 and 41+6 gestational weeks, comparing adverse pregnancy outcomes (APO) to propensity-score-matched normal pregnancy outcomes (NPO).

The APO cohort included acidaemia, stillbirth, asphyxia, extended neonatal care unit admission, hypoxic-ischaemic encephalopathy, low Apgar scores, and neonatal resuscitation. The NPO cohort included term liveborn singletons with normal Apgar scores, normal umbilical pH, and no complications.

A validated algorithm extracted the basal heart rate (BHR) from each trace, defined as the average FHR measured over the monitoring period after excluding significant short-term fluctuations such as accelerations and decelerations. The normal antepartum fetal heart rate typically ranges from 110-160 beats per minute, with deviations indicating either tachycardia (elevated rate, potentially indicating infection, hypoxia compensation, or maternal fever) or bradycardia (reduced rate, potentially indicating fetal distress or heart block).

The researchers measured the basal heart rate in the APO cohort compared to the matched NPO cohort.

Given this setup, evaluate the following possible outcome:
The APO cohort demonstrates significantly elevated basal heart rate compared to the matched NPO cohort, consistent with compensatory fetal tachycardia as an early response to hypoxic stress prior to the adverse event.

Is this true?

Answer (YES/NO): YES